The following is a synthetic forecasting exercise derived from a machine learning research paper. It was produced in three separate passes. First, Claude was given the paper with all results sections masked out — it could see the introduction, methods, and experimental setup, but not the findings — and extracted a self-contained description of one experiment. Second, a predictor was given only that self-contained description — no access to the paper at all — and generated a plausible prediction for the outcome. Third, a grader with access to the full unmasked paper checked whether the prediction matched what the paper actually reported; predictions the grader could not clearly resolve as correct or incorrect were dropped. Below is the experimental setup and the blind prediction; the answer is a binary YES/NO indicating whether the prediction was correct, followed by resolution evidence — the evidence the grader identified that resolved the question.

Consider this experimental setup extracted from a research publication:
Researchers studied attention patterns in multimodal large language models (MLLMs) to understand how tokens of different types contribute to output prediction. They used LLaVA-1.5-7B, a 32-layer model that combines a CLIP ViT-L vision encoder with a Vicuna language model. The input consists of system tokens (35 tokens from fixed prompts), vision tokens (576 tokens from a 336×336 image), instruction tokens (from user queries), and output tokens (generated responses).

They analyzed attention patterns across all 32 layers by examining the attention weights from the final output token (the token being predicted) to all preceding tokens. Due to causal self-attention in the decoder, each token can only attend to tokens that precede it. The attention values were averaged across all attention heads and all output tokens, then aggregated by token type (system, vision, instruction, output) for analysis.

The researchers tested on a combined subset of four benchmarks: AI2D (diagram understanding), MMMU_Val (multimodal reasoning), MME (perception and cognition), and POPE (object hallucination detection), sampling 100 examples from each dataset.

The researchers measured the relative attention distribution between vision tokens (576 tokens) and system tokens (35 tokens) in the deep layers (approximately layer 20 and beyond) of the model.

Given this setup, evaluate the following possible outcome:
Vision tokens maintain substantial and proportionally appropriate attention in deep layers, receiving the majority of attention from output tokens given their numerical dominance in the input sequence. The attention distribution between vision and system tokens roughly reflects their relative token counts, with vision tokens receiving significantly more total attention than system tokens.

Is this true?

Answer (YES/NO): NO